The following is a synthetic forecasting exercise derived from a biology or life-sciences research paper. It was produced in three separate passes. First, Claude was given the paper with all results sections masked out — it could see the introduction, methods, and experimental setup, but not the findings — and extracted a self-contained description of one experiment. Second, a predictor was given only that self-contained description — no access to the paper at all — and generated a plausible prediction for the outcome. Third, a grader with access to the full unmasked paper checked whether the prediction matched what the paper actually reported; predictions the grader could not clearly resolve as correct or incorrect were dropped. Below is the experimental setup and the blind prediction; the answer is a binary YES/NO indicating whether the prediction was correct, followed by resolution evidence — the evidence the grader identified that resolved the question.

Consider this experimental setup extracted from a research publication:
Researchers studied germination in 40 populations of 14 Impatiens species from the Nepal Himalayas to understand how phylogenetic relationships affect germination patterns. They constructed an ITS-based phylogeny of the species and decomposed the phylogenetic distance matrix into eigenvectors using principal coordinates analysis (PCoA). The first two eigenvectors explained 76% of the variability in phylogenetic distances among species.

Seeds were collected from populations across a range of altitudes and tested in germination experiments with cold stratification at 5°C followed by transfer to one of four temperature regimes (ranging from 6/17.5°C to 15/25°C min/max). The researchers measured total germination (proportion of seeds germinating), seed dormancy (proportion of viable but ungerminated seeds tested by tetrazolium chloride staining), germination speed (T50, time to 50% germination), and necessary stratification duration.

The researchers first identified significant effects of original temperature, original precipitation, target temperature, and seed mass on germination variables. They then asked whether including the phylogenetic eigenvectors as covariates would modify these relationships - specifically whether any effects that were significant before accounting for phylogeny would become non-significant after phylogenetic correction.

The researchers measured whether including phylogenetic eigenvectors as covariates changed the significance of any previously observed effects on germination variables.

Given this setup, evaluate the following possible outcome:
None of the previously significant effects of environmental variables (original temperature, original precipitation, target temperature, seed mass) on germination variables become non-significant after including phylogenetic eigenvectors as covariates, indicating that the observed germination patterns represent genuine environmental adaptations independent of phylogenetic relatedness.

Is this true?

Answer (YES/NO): NO